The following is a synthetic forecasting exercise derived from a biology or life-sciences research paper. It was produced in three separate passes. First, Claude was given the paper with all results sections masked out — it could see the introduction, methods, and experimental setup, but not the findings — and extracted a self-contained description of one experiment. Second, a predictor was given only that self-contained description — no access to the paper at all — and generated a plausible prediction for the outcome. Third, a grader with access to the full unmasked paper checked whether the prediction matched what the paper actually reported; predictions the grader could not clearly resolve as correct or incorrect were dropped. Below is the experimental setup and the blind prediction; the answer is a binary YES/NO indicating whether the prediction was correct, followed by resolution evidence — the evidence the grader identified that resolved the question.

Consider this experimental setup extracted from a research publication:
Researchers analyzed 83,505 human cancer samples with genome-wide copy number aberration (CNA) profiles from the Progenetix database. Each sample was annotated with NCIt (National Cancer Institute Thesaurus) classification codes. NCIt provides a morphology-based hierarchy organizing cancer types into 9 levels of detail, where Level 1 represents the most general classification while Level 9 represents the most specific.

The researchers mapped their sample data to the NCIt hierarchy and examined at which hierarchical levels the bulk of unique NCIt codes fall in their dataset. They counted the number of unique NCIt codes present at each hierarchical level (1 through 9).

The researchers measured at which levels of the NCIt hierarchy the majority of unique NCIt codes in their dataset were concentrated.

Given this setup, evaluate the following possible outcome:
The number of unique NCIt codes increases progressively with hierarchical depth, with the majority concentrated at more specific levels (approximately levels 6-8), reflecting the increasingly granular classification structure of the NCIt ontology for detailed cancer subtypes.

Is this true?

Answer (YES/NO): NO